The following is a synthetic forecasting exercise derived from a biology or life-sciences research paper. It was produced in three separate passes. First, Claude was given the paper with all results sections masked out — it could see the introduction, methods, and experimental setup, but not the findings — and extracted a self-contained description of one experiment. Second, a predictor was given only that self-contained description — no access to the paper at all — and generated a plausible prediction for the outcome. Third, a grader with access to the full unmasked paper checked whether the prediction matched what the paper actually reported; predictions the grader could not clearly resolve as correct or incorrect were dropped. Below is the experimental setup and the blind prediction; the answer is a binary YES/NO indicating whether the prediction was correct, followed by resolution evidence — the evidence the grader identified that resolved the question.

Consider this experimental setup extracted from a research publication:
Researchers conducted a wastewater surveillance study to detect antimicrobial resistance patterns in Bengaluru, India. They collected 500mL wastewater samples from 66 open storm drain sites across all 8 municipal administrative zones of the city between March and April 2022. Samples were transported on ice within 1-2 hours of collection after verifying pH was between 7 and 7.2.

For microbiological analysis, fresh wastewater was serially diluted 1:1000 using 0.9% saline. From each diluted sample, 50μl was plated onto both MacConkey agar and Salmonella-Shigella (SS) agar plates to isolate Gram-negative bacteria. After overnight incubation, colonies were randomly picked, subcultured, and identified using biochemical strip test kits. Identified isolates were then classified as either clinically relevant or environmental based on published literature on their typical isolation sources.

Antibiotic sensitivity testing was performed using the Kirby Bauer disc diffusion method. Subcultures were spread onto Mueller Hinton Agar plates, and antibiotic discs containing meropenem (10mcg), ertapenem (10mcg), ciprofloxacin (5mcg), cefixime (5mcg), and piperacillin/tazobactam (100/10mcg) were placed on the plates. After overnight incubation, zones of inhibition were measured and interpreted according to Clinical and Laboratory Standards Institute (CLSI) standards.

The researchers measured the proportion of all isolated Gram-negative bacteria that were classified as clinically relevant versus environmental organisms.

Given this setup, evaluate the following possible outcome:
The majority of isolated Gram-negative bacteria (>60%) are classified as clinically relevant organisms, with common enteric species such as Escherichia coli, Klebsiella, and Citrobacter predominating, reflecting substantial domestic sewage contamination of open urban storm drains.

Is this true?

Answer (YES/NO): YES